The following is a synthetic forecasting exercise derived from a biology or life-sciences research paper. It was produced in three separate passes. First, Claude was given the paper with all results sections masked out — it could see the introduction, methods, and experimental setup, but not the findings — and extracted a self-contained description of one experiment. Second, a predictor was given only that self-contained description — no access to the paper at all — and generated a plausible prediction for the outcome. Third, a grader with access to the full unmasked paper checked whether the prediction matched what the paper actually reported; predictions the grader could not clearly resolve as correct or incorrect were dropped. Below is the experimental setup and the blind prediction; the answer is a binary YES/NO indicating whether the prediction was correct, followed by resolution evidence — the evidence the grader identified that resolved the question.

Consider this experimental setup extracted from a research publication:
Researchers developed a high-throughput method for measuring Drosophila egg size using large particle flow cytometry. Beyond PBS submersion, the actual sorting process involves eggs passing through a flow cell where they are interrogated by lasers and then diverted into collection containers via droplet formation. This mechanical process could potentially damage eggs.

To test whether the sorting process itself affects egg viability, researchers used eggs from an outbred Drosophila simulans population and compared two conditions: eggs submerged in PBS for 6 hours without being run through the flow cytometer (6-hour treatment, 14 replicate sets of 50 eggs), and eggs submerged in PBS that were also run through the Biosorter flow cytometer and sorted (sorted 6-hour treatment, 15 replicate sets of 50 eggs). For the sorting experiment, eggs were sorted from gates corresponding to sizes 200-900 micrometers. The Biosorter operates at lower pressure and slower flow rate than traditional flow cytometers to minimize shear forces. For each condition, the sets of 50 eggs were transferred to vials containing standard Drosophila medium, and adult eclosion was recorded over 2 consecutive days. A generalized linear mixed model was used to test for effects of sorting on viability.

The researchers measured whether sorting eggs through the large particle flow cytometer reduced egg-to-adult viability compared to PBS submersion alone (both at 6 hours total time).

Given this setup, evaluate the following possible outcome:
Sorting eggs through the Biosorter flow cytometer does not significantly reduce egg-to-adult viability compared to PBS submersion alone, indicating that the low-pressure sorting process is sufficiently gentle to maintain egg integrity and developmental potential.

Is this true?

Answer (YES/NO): NO